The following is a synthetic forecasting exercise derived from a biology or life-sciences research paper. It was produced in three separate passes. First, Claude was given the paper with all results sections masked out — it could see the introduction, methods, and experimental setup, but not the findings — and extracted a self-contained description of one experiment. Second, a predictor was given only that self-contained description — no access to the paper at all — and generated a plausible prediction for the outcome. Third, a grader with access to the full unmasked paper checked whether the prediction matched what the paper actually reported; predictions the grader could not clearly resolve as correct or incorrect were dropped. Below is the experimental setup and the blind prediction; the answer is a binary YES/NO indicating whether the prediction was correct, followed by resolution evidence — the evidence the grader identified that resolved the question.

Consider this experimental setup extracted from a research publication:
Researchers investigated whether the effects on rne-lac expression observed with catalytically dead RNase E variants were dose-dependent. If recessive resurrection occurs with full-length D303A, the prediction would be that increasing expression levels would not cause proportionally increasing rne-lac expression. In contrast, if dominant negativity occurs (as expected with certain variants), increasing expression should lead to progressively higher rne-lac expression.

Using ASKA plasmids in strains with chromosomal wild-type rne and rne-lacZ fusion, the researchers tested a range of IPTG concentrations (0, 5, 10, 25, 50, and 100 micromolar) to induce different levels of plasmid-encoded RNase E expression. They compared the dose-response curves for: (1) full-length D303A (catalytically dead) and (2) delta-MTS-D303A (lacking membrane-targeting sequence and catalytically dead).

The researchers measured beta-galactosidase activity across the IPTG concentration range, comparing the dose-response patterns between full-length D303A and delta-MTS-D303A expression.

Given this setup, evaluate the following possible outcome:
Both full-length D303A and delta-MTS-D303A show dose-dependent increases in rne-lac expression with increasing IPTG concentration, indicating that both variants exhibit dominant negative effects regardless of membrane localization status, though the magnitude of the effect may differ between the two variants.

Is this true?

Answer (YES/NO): NO